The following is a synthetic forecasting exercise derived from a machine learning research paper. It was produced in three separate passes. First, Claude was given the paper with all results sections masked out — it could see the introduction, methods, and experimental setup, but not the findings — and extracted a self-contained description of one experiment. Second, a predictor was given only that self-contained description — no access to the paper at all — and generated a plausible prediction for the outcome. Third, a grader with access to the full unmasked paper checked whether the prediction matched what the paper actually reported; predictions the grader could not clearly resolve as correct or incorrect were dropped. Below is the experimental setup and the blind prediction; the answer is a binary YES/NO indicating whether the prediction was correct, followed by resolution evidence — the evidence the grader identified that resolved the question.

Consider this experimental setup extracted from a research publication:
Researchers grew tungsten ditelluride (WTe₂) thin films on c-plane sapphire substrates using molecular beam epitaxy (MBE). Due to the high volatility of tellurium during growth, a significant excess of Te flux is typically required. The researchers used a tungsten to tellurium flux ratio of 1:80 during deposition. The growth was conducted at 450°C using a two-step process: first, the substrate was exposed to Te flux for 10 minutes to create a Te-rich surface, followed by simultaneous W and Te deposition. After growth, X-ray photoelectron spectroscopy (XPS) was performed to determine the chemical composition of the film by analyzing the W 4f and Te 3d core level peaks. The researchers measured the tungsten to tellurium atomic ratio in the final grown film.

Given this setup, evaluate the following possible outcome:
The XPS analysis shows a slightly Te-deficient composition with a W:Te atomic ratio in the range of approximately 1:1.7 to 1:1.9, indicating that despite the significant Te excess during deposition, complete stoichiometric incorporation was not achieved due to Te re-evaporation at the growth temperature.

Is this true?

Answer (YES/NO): YES